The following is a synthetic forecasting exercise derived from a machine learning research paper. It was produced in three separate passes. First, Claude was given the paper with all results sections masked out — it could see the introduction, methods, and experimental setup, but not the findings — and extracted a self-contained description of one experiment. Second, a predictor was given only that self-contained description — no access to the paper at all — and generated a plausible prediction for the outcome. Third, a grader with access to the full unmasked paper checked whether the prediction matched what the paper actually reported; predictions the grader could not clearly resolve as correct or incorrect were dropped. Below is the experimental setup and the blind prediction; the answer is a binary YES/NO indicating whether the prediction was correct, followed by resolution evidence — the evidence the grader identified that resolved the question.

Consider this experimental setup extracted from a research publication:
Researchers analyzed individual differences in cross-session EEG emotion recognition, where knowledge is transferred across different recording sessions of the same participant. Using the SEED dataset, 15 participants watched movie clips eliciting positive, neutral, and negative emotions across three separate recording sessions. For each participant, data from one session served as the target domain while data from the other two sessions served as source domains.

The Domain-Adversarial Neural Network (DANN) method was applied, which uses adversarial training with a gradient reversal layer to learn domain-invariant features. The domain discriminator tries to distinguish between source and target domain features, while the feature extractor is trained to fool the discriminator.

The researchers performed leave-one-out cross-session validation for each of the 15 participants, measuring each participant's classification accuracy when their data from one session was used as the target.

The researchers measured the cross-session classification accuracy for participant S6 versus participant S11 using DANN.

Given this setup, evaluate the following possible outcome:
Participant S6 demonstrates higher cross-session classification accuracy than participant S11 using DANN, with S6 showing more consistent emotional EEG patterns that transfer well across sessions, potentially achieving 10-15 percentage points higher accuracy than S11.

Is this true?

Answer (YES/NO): NO